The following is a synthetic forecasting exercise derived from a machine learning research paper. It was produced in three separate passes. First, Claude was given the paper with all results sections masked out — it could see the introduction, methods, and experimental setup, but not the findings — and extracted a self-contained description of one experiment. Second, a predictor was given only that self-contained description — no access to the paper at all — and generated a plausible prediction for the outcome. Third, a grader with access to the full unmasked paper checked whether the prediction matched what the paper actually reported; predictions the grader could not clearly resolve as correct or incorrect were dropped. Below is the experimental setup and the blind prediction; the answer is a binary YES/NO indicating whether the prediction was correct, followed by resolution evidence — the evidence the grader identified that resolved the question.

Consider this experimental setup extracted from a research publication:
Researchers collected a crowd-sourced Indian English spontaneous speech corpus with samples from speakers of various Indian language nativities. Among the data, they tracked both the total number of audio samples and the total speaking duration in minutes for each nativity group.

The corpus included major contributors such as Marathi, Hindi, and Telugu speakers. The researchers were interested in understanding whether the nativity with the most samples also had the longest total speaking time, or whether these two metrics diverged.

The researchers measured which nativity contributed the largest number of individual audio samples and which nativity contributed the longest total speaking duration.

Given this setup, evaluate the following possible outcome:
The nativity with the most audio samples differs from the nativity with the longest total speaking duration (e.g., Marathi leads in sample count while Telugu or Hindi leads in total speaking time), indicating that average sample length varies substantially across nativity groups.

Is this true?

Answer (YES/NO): YES